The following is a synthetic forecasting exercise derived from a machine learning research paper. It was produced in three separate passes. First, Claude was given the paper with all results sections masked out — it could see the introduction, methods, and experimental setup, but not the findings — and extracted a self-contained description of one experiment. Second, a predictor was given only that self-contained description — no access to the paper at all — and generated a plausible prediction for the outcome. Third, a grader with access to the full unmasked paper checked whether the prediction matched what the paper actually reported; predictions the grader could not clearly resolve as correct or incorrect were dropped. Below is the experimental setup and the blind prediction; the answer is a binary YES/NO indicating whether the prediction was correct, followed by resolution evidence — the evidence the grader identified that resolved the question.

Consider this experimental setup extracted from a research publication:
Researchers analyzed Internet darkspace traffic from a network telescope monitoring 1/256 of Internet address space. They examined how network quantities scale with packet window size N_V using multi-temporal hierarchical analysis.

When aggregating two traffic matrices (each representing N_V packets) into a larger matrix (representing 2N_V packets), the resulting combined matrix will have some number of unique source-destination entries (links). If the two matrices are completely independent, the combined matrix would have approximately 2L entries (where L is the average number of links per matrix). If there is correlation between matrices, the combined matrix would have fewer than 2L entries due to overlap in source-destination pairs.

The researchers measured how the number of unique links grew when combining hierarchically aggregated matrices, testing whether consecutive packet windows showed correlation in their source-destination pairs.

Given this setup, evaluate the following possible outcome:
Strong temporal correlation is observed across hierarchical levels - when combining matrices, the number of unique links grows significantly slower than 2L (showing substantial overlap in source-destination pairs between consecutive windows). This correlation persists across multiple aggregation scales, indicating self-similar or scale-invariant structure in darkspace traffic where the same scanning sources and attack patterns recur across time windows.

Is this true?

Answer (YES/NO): YES